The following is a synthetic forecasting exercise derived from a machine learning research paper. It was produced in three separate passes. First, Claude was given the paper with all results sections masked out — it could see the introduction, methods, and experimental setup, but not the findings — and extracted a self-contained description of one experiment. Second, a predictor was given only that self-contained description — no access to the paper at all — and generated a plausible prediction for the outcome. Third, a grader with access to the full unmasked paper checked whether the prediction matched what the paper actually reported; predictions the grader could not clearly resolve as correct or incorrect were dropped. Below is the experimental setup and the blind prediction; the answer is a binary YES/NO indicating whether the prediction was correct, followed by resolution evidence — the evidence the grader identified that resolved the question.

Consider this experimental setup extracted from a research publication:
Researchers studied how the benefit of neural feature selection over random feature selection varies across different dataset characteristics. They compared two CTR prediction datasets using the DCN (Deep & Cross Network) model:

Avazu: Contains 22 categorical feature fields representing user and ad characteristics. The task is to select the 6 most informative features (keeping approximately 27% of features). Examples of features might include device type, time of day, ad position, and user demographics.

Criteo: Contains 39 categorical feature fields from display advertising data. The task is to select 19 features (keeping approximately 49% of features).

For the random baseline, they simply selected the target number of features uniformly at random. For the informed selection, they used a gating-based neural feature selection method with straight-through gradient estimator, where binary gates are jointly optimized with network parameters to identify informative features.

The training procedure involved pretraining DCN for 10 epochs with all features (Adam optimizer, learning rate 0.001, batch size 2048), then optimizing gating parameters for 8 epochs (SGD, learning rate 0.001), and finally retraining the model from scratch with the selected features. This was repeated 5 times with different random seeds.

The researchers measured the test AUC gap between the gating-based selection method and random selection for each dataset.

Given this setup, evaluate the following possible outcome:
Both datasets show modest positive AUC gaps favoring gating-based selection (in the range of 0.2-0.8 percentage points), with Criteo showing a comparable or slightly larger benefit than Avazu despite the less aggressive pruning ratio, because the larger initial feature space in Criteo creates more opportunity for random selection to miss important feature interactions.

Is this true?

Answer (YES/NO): NO